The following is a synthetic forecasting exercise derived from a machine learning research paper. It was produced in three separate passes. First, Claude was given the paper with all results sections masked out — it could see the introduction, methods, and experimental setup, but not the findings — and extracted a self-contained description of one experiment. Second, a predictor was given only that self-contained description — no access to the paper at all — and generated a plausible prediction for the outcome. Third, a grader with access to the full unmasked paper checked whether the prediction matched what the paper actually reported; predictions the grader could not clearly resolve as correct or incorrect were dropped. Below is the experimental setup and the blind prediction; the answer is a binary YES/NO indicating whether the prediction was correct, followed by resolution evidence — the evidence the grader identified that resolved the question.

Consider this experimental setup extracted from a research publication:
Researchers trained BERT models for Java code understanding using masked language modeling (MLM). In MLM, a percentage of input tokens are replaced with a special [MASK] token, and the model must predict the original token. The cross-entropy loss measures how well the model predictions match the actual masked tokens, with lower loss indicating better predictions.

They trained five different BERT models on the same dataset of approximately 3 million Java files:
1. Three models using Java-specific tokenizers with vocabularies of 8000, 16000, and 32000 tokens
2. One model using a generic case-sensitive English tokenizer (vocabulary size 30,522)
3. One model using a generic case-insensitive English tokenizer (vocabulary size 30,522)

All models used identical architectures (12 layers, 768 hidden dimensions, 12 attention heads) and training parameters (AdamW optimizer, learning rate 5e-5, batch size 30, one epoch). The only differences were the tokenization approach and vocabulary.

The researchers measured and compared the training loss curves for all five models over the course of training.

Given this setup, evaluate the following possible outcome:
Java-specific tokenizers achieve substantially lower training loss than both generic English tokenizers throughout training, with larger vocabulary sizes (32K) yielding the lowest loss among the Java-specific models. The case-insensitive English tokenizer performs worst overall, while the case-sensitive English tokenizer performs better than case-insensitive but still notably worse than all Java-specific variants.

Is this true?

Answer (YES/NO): NO